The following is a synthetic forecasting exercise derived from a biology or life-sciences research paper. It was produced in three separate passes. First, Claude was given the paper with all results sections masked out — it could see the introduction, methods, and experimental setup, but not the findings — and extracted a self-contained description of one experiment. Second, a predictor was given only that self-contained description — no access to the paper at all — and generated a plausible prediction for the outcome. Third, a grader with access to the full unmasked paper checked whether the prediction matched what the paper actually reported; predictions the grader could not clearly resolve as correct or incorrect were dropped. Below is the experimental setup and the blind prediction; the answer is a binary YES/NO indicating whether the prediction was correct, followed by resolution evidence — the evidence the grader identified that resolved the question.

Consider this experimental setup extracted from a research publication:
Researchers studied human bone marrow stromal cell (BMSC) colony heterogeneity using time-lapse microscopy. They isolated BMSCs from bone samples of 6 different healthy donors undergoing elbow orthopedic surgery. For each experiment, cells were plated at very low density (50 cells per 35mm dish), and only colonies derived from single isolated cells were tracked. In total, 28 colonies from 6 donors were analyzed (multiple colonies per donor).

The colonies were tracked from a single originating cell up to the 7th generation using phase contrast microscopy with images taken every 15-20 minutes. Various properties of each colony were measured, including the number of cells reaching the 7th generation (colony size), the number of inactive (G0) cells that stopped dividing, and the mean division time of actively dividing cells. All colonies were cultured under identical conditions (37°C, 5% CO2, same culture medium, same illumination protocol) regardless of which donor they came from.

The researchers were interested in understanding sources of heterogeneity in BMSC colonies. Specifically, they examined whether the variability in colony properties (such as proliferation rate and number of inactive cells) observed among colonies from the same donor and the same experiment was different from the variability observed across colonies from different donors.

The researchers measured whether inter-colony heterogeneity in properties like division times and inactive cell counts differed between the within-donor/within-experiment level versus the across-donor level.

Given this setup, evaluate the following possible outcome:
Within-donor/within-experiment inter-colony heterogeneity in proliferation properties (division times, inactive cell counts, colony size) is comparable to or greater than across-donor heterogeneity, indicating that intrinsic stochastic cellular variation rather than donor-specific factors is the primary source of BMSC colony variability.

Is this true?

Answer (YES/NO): YES